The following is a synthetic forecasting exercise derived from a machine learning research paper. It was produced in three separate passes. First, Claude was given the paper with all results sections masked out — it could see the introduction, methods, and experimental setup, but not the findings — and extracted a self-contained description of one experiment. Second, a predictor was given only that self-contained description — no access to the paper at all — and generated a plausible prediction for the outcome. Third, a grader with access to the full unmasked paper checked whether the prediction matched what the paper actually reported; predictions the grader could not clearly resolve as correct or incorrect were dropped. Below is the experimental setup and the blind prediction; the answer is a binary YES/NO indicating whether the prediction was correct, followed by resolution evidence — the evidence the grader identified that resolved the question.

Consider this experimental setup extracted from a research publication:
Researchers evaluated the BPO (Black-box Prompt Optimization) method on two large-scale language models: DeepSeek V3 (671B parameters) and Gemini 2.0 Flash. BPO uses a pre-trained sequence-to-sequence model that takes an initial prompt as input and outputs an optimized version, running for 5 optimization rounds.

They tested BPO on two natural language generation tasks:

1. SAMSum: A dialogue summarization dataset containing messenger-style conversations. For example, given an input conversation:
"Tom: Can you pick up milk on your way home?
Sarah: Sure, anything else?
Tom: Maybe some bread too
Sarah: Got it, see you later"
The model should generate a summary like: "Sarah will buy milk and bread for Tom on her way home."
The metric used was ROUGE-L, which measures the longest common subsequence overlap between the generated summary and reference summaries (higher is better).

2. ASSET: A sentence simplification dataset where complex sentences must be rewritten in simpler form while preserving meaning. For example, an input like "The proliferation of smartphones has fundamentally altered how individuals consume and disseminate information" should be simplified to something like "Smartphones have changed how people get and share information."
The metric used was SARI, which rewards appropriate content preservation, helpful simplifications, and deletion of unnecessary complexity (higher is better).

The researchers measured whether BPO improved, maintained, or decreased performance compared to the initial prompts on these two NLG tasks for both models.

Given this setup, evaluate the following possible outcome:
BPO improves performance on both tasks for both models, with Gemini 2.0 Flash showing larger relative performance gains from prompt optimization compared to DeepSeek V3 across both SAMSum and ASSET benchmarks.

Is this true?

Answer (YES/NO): NO